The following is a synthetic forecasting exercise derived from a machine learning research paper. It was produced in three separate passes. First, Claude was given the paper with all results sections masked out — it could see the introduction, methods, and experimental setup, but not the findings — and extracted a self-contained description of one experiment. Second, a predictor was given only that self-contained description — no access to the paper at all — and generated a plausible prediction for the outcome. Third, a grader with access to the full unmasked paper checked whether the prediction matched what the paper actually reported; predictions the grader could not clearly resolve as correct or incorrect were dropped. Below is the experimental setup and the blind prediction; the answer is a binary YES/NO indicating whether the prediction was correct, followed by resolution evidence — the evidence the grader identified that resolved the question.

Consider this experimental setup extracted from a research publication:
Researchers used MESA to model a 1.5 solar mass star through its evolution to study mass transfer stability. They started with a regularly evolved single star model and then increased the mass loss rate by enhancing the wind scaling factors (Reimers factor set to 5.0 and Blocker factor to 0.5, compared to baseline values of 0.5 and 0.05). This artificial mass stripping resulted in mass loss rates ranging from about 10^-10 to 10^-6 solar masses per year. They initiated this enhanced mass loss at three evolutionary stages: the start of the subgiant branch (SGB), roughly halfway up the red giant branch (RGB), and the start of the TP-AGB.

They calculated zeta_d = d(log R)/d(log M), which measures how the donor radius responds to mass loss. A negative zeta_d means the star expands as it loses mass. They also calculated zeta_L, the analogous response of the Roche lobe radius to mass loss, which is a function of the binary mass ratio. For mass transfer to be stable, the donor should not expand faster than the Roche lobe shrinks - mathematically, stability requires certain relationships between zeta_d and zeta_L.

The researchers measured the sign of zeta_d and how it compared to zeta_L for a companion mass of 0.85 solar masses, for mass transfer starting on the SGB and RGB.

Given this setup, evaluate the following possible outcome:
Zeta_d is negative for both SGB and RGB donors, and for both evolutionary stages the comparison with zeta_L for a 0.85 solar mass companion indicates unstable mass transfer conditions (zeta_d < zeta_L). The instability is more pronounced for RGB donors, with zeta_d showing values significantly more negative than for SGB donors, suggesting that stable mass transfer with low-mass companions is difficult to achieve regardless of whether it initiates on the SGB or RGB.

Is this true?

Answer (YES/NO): YES